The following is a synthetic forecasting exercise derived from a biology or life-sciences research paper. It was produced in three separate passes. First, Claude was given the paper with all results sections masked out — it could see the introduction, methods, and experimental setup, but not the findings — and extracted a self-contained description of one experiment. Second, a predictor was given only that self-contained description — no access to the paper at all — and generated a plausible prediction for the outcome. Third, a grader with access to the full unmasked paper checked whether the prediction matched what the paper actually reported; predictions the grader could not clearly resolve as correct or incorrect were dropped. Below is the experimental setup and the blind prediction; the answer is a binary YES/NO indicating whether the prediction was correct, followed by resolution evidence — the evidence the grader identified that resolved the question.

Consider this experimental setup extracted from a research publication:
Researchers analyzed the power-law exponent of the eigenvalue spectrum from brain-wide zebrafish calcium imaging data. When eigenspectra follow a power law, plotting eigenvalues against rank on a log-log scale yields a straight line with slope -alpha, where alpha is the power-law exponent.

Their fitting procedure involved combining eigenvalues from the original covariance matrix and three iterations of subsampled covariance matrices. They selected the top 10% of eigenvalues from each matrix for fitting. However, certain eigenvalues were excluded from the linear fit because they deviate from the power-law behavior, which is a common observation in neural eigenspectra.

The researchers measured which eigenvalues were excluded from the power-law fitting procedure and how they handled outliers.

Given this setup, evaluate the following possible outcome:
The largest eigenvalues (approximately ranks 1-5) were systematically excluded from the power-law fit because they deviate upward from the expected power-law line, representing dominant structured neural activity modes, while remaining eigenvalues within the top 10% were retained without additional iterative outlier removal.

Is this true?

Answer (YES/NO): NO